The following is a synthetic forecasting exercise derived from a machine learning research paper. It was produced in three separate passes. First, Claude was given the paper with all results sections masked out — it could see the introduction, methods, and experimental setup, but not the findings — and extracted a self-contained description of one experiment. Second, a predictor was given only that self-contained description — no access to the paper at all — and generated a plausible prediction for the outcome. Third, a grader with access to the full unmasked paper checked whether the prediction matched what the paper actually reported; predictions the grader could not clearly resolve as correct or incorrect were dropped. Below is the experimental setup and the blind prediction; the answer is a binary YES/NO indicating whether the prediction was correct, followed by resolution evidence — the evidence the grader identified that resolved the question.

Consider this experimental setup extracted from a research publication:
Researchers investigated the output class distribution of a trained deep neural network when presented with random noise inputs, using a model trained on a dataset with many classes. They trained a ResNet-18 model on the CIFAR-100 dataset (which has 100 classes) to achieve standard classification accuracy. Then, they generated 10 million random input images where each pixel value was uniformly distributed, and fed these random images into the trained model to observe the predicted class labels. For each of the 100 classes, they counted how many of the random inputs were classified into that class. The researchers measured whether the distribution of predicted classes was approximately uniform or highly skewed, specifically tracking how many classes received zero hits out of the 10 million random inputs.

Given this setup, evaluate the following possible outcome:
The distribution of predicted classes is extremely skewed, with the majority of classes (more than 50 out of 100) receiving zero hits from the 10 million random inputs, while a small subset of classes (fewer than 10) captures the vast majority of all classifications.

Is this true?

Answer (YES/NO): NO